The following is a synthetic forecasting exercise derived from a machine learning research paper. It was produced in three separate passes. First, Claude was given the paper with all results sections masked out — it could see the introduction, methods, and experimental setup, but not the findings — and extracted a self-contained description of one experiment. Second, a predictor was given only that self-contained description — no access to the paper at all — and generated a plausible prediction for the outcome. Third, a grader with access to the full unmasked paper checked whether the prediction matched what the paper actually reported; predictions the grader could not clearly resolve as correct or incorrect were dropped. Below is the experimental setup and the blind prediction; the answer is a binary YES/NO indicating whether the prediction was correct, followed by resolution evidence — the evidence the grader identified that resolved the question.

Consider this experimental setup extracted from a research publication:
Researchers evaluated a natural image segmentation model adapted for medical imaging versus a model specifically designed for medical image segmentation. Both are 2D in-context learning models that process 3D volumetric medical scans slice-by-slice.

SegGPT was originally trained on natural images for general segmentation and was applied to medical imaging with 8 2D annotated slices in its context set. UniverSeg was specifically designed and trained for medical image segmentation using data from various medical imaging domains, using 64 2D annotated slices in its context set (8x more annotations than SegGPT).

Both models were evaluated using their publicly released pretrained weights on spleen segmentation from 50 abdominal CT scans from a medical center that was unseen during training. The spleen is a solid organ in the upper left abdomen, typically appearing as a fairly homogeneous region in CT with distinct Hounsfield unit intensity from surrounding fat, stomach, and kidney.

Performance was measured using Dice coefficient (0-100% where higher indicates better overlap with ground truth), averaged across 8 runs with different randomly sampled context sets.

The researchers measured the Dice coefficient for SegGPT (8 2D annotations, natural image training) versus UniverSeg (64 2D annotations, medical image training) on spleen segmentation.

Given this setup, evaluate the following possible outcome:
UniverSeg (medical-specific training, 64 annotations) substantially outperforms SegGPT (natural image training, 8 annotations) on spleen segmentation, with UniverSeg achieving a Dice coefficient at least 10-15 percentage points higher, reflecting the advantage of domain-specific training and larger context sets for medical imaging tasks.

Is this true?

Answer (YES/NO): NO